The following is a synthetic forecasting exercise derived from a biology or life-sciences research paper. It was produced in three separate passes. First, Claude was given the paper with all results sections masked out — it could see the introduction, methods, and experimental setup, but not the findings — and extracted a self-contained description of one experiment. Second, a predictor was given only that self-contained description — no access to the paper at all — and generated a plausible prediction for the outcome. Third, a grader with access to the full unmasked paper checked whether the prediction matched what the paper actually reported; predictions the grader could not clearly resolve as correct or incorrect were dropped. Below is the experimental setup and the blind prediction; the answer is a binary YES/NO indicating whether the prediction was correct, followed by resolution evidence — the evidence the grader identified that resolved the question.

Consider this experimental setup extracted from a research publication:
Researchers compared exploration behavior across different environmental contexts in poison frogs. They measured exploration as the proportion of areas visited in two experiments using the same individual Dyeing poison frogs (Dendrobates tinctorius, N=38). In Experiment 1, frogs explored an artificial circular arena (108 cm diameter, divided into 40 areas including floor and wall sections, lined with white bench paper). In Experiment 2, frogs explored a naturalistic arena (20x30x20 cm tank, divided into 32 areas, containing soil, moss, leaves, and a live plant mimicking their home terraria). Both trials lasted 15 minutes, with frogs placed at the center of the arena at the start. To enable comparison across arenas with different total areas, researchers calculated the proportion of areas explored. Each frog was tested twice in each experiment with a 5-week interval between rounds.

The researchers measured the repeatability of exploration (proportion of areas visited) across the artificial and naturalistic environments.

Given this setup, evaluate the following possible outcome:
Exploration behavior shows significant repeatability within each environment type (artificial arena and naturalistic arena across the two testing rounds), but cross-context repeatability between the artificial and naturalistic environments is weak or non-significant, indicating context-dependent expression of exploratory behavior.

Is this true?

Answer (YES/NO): NO